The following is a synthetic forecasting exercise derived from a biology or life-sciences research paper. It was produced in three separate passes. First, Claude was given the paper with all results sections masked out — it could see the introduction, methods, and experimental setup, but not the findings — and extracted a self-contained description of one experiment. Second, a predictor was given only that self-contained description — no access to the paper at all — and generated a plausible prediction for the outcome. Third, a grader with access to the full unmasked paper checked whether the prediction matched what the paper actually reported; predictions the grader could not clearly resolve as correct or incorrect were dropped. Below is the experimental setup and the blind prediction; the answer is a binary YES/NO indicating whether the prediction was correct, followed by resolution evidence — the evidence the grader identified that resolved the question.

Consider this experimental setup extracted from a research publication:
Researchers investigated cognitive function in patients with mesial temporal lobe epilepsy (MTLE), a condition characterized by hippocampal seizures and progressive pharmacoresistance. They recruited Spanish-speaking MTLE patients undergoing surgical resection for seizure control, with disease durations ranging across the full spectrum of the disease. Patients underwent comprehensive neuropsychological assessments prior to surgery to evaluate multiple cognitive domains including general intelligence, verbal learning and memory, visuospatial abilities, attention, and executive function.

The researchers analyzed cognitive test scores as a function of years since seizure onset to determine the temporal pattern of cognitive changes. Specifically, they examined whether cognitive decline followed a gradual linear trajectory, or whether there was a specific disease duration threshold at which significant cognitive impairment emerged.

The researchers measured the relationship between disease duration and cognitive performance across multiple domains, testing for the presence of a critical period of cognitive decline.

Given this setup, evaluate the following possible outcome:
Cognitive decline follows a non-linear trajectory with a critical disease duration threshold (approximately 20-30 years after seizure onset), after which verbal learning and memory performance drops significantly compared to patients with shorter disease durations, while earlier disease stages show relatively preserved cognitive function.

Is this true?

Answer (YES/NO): YES